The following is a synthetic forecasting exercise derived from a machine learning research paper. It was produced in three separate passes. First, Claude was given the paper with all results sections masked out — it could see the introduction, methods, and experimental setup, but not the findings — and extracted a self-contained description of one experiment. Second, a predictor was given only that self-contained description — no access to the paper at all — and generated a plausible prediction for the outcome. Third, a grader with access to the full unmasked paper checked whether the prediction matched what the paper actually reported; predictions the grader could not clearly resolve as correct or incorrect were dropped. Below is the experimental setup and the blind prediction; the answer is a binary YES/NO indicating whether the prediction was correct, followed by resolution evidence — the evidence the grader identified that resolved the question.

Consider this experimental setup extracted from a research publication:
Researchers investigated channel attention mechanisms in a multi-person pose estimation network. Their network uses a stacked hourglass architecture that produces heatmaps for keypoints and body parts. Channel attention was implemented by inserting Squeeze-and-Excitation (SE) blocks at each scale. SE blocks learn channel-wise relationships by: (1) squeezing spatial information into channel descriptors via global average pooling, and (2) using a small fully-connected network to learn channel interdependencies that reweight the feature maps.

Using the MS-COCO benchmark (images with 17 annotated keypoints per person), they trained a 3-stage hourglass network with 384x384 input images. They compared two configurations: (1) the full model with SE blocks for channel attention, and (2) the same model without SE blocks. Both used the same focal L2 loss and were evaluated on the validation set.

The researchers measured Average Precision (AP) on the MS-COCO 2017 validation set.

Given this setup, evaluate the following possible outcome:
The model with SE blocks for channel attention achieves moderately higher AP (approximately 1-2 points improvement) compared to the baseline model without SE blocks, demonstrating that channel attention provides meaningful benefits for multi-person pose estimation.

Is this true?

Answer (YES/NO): NO